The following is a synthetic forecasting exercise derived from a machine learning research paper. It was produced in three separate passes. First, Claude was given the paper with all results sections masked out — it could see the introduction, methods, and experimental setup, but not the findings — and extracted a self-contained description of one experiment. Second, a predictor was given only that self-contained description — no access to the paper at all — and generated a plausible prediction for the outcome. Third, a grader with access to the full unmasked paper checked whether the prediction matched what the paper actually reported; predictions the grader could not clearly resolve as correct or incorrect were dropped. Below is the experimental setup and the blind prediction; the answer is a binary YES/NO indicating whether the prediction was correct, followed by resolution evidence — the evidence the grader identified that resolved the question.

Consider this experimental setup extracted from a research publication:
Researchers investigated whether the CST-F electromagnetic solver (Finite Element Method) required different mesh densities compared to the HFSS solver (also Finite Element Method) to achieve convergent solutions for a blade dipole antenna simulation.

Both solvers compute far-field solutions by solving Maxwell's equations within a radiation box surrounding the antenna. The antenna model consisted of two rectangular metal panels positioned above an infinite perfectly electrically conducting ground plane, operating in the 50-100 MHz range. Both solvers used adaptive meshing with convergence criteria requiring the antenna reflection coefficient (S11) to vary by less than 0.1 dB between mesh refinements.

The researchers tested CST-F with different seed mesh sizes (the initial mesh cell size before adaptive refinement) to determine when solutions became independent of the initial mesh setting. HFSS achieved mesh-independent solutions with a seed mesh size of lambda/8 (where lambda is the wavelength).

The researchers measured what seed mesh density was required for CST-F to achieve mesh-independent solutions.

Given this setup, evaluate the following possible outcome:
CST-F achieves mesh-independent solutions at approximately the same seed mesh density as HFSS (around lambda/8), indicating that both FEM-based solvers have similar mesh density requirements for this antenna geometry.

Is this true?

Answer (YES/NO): NO